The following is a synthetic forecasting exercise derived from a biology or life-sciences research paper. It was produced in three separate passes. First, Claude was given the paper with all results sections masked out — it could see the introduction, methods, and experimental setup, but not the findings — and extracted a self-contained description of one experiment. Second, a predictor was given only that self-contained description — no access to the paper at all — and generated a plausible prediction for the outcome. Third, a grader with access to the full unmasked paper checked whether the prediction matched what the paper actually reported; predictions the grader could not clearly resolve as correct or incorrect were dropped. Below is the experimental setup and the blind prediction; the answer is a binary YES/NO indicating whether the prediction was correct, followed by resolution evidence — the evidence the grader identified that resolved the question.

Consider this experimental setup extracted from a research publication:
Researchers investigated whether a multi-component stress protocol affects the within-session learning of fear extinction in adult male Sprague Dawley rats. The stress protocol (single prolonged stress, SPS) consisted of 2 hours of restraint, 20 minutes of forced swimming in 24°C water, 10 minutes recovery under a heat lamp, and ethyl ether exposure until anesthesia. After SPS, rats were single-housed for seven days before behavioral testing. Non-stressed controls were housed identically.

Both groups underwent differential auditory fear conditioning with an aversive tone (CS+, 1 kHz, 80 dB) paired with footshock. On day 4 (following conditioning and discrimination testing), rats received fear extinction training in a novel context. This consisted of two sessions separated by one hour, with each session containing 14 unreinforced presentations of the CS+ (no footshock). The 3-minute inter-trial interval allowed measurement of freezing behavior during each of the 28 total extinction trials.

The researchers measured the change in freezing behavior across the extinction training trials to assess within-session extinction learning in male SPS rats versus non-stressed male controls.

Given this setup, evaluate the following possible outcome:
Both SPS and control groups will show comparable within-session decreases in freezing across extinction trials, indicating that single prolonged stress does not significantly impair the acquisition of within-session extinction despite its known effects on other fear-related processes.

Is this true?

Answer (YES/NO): YES